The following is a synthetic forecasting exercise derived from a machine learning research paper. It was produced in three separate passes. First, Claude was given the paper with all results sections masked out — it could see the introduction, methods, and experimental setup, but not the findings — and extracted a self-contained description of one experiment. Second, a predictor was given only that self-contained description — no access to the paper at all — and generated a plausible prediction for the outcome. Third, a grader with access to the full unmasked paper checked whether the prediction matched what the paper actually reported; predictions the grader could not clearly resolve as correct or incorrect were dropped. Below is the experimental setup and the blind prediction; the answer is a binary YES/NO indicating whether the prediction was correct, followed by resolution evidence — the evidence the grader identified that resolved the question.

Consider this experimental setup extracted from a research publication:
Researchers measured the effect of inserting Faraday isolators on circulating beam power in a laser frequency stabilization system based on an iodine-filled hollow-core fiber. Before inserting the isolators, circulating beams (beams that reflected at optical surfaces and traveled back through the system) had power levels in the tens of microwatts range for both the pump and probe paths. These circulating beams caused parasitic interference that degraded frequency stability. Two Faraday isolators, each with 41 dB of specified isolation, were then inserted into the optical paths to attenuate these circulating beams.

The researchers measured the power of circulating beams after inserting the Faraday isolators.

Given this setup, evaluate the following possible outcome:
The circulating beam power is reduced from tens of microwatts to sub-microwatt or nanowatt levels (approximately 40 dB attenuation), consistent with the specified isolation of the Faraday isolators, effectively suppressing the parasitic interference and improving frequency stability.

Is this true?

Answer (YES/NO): YES